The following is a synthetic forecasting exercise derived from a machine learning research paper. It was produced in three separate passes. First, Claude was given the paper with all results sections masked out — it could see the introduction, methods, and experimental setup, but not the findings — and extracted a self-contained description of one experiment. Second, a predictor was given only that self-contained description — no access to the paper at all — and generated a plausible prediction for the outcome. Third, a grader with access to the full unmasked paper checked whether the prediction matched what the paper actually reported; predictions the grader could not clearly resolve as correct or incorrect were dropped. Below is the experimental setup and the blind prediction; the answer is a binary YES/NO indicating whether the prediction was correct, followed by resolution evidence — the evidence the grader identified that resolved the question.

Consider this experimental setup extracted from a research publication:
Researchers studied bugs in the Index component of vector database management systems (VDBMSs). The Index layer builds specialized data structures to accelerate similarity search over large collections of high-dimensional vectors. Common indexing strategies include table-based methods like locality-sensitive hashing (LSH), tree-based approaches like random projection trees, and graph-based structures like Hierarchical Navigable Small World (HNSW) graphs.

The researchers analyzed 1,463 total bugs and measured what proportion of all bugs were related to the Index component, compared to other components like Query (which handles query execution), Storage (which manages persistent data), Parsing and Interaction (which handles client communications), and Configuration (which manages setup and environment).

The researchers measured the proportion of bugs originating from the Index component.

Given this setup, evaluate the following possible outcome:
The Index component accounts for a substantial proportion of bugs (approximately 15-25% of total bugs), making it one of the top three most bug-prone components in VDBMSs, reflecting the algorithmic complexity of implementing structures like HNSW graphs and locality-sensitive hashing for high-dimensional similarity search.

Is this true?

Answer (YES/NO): NO